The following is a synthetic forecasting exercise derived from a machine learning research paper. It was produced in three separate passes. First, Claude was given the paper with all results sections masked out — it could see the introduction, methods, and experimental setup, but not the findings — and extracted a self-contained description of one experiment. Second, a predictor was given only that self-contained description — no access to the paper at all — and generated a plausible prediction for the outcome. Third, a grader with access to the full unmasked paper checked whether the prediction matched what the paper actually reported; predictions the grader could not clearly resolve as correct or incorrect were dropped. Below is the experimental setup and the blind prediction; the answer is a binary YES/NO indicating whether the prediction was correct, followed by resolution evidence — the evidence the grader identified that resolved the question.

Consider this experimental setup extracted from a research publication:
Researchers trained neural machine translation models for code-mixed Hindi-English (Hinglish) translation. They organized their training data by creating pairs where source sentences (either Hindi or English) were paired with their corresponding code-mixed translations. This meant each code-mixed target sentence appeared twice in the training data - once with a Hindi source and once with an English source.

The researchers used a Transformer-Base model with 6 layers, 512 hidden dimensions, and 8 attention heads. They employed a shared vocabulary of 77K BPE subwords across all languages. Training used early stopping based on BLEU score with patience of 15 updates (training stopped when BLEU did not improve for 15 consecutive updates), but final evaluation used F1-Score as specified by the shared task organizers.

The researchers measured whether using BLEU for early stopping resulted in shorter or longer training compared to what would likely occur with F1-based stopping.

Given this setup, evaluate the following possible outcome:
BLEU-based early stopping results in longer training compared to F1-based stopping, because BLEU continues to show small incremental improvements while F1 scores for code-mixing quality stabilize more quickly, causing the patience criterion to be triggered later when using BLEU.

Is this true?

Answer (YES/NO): YES